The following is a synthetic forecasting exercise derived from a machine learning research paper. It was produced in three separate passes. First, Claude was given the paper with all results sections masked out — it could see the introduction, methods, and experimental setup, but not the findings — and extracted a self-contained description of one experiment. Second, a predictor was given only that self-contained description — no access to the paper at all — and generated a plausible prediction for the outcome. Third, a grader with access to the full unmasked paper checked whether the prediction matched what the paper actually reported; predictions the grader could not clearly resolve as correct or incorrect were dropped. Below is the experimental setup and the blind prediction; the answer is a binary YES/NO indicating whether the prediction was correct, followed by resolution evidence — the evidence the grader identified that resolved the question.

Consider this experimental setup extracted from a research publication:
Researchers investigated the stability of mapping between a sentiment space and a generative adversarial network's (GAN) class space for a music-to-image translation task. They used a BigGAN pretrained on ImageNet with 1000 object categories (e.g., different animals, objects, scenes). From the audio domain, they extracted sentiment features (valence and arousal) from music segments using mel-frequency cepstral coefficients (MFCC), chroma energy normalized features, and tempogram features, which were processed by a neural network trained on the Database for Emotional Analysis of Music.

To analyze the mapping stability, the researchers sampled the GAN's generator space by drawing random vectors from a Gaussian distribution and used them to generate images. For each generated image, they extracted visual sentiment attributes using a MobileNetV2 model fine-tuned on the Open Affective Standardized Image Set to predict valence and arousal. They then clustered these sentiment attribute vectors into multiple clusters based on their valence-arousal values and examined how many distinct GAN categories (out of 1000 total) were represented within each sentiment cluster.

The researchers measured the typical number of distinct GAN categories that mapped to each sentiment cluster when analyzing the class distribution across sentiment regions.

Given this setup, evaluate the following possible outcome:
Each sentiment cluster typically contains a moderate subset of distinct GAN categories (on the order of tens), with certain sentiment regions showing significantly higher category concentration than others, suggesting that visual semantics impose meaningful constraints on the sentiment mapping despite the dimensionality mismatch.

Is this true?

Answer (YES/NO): NO